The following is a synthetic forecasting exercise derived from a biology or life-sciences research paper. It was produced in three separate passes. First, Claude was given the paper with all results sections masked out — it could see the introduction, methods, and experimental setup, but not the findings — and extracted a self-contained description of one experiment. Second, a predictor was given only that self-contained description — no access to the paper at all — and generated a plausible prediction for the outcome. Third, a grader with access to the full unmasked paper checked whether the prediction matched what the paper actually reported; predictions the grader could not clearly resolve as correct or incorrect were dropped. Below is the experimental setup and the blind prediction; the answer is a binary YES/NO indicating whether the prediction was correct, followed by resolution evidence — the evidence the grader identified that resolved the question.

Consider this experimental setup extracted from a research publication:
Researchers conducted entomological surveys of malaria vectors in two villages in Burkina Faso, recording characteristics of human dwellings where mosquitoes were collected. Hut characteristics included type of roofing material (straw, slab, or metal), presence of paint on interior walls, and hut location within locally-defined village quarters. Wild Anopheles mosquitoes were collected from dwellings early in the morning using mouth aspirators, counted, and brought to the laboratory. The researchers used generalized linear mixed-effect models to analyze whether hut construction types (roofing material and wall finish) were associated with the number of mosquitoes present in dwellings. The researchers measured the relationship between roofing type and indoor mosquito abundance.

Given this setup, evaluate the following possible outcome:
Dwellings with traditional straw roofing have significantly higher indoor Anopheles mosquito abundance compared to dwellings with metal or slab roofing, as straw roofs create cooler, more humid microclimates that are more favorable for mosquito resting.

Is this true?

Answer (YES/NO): NO